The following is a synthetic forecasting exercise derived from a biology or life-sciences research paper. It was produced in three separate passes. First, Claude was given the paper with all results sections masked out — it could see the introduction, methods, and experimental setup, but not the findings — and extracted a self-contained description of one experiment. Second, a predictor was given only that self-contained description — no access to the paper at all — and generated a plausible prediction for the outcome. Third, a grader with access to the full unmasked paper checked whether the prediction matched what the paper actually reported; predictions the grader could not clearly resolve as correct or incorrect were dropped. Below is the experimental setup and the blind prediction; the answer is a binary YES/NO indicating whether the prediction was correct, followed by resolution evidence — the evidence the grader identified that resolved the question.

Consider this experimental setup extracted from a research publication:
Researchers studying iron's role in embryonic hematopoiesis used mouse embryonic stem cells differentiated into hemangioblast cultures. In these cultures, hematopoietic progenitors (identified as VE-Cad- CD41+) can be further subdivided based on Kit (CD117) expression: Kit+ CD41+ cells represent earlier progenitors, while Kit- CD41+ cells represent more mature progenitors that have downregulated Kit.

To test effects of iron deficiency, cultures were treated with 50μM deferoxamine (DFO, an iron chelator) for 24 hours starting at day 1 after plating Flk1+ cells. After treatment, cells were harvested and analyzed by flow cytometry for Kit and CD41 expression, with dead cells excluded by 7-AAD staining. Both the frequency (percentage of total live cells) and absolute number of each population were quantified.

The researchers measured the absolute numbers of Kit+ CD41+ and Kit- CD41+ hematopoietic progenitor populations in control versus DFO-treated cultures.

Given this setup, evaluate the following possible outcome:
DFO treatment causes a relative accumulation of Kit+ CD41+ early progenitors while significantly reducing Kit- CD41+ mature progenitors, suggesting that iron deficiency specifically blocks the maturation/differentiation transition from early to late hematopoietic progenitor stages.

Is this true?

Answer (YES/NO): NO